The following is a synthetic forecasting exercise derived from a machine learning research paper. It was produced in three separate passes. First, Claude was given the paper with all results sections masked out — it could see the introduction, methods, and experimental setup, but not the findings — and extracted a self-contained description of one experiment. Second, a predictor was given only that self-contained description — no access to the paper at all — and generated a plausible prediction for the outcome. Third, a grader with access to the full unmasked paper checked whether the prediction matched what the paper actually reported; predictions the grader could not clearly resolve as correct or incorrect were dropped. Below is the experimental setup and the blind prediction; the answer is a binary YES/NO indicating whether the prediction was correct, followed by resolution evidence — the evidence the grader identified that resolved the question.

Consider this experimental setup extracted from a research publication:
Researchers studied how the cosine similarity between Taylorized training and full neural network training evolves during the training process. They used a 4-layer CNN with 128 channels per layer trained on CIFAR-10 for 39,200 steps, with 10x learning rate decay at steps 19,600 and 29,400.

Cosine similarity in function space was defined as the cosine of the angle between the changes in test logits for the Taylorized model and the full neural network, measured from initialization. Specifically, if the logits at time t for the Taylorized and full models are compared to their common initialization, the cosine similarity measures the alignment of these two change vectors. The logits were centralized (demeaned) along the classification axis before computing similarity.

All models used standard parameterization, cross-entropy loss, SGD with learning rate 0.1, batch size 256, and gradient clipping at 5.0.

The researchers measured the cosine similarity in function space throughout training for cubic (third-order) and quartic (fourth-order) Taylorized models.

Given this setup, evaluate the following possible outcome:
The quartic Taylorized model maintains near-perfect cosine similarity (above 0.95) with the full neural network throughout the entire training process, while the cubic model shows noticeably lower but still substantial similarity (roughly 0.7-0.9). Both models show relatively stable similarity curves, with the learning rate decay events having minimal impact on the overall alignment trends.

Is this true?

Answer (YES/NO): NO